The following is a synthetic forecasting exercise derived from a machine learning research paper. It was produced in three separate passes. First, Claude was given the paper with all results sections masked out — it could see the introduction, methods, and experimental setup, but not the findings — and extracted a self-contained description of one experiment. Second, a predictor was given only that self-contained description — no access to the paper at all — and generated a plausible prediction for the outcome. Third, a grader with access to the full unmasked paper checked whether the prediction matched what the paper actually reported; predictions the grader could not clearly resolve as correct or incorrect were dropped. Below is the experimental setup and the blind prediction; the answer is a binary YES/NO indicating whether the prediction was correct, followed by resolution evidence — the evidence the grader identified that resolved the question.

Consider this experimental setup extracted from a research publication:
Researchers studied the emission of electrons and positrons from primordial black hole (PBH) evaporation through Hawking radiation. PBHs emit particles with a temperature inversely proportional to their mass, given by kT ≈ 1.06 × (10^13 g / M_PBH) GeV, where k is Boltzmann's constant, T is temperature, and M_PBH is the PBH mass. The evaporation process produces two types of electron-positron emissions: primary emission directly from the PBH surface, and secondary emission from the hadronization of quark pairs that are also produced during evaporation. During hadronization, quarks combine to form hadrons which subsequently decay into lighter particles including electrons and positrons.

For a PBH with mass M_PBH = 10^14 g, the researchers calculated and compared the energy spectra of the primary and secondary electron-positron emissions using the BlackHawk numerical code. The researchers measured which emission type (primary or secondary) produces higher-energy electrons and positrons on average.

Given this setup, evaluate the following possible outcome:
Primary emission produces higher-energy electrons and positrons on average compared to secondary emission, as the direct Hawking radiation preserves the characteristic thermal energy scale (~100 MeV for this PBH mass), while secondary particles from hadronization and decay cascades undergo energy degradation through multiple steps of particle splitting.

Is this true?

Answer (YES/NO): YES